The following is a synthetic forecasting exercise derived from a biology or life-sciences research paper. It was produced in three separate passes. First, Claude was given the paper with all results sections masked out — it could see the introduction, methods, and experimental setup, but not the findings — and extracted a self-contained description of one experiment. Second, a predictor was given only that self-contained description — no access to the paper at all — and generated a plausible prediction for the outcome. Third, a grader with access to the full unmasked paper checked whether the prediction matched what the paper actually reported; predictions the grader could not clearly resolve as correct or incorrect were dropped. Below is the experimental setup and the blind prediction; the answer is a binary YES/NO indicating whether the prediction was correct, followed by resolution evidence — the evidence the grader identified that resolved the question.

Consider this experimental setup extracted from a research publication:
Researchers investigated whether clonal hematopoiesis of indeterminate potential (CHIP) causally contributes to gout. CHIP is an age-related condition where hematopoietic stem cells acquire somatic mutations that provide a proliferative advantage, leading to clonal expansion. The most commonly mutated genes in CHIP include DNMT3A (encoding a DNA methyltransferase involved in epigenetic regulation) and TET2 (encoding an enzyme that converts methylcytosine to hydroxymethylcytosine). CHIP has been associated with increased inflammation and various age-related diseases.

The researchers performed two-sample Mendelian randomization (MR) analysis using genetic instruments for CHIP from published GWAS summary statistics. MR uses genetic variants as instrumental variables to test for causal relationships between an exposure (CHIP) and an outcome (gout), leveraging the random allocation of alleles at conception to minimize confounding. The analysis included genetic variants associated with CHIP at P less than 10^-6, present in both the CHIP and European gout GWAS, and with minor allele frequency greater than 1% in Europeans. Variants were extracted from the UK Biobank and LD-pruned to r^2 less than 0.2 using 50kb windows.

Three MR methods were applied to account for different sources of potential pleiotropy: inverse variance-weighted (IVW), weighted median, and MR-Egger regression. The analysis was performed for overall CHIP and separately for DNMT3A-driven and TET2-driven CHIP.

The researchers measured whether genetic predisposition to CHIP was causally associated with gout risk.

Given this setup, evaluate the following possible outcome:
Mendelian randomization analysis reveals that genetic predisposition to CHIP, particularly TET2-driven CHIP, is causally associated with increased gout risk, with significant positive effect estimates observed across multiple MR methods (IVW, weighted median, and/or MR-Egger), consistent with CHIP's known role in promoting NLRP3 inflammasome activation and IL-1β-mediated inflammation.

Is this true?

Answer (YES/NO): NO